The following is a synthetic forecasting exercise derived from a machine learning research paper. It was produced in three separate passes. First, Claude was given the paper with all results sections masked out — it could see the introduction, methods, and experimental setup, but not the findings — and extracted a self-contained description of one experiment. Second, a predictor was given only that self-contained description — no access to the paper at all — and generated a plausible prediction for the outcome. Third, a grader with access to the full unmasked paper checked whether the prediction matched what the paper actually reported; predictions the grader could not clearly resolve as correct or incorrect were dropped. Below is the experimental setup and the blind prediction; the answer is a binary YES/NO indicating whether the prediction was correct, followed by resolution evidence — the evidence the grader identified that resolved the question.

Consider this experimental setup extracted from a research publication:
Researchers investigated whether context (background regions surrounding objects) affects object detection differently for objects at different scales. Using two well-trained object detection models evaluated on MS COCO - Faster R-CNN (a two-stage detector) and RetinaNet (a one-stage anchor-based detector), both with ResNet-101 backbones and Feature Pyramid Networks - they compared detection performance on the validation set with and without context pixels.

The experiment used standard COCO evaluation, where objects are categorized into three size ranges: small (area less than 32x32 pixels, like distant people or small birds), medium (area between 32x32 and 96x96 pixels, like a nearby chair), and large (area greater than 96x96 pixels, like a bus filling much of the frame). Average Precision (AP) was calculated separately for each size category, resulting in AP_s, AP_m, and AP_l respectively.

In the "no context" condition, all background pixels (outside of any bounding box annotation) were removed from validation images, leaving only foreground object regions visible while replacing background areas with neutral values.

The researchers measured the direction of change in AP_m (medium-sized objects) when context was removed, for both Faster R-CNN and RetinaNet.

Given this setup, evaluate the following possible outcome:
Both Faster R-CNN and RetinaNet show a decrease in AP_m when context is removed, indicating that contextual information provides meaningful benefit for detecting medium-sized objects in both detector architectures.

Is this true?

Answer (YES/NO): NO